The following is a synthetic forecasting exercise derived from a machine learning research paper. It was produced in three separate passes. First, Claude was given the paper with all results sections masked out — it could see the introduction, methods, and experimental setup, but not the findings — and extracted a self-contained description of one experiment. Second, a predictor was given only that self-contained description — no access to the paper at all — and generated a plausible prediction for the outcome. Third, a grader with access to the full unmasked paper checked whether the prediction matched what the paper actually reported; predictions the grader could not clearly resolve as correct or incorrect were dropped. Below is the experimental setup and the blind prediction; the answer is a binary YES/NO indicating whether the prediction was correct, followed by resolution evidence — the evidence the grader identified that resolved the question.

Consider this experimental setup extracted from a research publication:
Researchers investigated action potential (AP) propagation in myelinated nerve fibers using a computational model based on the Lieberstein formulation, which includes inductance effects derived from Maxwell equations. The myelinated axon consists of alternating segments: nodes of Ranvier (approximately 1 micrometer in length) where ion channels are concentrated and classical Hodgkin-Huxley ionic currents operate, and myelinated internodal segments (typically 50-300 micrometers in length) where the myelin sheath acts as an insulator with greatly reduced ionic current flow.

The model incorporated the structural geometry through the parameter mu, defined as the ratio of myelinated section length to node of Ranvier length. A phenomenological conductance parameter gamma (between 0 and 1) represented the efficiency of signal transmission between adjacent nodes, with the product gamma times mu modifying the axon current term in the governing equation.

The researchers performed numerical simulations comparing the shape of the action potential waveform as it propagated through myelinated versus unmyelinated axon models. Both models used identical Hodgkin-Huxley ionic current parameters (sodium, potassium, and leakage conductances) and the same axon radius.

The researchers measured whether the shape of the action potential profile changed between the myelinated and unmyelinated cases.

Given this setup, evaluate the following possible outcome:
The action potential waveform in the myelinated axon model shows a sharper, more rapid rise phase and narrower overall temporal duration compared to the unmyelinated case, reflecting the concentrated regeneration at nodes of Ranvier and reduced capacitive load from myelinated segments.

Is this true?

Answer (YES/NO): NO